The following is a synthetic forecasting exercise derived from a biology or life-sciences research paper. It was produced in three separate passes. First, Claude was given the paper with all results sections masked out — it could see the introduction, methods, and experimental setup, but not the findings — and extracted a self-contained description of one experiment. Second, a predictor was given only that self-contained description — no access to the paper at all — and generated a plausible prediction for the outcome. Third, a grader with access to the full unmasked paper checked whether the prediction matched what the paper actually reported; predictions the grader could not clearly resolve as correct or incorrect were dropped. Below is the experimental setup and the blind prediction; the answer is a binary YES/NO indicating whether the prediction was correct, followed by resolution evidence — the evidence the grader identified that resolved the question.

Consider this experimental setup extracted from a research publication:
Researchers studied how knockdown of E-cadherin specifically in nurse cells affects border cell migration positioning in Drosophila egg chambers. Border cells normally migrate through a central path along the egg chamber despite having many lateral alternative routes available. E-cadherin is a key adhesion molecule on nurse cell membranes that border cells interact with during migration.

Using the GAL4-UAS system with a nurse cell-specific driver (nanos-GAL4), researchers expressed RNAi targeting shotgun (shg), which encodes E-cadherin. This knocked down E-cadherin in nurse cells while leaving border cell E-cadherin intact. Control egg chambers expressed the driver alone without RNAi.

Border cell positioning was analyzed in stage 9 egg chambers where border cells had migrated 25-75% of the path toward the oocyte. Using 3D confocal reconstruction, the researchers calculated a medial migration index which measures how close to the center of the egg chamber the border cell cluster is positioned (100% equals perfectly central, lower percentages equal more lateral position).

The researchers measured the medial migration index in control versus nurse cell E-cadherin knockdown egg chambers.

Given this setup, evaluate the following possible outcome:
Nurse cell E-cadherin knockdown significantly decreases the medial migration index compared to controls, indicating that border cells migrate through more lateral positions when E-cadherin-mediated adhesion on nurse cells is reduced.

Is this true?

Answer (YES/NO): YES